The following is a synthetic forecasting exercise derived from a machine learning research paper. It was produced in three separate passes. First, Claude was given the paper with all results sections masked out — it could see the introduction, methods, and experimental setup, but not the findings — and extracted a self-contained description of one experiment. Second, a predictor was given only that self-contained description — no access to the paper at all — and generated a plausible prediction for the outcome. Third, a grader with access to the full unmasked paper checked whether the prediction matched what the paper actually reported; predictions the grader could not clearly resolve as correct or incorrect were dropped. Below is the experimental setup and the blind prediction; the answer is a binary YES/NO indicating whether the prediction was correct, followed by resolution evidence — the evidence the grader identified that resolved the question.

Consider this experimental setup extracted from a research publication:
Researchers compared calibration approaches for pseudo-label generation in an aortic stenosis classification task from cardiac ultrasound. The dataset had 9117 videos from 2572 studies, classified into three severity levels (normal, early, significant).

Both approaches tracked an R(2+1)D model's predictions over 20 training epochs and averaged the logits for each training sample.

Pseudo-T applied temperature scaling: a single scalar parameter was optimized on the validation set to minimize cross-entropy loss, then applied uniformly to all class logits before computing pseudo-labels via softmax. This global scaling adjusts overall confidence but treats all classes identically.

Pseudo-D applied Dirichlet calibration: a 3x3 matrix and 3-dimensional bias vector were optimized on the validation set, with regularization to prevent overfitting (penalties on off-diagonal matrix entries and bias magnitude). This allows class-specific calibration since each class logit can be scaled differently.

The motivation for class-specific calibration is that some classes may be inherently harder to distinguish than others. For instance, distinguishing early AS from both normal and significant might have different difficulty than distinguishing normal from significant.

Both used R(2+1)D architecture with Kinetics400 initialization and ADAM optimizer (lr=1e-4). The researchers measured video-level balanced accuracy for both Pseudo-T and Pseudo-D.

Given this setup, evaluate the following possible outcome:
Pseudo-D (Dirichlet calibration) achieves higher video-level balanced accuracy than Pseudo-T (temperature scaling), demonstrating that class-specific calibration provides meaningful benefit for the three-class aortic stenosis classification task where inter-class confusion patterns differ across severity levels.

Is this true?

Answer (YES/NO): NO